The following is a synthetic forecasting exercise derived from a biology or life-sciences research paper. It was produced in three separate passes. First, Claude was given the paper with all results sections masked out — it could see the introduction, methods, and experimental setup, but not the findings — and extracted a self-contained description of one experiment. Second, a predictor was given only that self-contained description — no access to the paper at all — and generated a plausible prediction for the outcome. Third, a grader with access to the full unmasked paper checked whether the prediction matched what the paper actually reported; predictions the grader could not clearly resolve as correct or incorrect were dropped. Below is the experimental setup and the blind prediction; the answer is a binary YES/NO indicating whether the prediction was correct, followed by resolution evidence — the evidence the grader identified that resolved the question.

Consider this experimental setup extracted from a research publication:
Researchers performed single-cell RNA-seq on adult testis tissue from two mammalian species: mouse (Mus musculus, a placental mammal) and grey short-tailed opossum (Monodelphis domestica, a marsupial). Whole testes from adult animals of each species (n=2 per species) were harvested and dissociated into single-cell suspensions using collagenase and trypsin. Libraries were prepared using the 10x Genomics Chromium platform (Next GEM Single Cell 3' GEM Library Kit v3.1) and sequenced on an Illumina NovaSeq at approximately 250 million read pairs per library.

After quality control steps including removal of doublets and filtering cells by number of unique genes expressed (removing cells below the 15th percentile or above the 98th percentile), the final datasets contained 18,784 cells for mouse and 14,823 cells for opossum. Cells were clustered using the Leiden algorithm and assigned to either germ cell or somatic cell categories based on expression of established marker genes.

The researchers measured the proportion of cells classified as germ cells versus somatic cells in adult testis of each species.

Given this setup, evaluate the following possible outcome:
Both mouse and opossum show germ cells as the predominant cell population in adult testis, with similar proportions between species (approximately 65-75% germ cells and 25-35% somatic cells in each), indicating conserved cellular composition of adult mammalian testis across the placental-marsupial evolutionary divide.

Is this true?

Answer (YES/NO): NO